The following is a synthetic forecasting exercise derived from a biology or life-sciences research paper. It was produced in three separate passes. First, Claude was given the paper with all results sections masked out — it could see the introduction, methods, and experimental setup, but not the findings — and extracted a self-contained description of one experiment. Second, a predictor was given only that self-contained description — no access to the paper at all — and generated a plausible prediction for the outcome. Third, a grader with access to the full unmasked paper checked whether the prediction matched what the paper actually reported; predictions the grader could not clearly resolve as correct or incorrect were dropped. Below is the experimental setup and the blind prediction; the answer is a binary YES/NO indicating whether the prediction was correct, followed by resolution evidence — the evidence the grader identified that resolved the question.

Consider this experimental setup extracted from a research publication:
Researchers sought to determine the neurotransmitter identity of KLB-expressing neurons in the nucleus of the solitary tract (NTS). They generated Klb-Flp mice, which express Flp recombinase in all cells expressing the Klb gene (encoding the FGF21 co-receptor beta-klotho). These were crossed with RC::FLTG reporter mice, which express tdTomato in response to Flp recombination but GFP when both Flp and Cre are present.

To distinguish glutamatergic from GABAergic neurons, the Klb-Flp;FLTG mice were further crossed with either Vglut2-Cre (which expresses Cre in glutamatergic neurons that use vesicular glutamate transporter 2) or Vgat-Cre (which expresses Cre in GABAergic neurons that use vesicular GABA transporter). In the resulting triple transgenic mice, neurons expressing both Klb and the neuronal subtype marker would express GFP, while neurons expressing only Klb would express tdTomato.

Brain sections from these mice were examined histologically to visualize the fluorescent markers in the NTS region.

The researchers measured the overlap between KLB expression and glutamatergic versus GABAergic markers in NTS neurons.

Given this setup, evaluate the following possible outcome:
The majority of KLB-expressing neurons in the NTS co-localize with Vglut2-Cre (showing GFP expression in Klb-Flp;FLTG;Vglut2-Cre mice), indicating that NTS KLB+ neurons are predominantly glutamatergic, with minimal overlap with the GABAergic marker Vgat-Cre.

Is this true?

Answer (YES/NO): YES